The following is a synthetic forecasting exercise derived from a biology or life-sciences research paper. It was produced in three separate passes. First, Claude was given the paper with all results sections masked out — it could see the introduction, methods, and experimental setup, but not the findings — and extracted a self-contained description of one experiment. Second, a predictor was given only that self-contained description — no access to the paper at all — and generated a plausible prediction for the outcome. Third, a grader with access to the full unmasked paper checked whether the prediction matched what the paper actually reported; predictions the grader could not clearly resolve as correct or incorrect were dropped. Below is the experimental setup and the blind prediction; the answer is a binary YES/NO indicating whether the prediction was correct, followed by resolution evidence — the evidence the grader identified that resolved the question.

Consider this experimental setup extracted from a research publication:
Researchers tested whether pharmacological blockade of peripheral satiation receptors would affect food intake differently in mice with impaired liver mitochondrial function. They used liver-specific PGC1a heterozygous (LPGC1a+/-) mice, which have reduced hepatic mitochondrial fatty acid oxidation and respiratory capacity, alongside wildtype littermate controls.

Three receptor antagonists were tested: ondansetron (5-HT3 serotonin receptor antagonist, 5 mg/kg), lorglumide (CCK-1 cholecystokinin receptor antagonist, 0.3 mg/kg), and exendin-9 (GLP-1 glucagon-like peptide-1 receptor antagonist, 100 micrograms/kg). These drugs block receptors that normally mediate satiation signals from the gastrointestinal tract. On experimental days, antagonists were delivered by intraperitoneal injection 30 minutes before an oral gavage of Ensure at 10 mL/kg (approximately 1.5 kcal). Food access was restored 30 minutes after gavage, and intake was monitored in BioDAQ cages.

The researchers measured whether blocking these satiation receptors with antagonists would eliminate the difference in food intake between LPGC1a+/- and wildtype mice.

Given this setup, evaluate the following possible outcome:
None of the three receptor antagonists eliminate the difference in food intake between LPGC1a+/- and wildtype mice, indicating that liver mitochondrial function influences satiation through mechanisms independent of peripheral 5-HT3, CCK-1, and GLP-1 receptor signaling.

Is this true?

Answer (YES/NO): NO